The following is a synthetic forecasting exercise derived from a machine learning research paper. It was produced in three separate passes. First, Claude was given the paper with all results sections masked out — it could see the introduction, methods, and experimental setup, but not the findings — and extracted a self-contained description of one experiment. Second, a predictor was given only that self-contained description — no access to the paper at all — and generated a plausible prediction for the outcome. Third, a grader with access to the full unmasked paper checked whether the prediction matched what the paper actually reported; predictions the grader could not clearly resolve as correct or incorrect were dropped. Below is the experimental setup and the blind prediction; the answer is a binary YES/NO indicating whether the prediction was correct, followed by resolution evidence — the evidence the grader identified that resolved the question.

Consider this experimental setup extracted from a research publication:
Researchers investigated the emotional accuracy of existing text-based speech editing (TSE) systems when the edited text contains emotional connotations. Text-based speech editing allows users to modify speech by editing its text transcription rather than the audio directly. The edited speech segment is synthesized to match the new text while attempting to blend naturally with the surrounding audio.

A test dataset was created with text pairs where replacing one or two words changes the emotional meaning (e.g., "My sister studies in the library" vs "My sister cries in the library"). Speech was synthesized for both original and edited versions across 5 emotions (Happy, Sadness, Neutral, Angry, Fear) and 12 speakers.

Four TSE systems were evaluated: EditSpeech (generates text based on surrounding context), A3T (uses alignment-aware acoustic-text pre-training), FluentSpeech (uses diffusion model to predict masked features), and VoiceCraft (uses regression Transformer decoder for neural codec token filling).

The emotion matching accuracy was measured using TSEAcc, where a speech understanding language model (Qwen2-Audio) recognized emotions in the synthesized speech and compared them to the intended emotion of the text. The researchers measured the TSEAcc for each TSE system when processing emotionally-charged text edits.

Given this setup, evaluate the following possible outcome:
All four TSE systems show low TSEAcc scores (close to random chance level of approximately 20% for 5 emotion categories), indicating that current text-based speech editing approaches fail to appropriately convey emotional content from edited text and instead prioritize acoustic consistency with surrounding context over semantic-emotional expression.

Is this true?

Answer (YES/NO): NO